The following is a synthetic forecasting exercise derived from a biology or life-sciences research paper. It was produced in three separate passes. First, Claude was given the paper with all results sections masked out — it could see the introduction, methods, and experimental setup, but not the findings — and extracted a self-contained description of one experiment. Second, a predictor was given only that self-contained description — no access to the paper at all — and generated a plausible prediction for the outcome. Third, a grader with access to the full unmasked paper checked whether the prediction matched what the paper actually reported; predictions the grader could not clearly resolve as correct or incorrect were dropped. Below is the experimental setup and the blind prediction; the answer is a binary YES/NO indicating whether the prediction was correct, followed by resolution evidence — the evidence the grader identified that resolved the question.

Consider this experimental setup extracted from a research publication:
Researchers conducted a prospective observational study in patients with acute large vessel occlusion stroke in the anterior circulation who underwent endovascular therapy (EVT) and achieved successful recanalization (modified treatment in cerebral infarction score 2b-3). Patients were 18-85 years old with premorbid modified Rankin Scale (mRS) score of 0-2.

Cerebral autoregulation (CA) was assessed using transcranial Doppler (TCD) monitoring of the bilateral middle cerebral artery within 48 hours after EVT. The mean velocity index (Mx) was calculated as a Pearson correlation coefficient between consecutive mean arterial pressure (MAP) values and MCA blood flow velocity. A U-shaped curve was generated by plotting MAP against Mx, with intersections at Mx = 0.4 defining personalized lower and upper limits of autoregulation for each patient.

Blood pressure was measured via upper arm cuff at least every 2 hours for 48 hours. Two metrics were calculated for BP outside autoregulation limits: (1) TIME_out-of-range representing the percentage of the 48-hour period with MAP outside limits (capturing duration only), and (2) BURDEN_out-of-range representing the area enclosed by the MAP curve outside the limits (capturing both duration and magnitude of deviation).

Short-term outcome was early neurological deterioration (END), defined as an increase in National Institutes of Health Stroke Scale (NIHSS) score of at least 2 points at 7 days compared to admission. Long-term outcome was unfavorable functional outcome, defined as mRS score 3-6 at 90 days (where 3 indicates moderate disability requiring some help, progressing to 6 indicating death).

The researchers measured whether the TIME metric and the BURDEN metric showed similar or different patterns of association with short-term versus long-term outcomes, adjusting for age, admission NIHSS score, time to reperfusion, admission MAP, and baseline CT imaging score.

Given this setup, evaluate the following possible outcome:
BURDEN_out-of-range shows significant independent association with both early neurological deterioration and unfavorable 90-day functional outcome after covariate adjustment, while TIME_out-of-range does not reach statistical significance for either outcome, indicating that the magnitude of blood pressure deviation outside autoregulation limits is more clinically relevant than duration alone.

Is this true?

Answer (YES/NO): NO